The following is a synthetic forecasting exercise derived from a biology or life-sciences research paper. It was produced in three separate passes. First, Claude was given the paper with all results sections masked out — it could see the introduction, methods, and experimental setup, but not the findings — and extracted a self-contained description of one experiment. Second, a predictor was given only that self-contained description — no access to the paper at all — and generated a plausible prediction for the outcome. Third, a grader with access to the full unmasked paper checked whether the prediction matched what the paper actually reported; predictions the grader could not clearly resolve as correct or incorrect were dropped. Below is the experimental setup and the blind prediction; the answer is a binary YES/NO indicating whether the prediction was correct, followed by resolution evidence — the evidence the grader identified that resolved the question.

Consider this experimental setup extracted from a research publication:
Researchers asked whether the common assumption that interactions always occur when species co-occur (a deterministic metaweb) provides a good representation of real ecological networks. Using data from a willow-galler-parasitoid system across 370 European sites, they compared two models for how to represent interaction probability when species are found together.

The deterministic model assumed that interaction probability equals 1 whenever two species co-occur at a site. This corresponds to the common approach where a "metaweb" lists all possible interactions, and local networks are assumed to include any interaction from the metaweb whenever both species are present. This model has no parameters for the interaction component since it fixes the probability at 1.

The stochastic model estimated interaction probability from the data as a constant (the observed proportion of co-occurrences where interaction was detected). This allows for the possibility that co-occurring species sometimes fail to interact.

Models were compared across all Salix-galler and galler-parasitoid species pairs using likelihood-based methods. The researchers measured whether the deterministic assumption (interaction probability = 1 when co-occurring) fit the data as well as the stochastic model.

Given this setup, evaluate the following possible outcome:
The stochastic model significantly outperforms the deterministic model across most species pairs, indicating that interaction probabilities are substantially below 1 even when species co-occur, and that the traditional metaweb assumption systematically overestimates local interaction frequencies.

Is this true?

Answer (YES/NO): YES